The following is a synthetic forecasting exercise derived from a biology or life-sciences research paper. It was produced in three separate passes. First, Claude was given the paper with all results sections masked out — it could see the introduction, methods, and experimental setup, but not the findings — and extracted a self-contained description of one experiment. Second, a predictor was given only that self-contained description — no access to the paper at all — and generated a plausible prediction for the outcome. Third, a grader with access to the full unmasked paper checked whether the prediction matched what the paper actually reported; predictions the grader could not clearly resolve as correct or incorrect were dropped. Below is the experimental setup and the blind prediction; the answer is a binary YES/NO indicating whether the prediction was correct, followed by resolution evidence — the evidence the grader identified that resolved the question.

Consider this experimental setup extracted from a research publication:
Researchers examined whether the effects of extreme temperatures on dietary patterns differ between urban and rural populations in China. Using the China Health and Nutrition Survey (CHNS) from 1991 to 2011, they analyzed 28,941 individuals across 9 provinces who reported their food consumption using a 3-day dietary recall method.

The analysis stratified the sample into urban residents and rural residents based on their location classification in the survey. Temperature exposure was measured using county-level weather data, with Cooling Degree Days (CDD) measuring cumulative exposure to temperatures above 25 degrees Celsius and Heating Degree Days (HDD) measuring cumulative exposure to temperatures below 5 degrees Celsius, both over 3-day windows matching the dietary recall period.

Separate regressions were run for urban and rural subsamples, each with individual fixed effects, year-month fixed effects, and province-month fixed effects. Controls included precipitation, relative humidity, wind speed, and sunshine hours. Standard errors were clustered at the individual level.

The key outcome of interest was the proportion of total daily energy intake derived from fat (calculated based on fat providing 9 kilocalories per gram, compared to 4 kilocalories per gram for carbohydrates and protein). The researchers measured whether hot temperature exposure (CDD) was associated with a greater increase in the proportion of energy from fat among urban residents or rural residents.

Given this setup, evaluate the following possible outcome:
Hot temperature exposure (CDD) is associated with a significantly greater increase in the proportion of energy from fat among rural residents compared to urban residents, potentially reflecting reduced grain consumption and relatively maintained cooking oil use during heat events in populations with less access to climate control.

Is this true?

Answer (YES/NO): YES